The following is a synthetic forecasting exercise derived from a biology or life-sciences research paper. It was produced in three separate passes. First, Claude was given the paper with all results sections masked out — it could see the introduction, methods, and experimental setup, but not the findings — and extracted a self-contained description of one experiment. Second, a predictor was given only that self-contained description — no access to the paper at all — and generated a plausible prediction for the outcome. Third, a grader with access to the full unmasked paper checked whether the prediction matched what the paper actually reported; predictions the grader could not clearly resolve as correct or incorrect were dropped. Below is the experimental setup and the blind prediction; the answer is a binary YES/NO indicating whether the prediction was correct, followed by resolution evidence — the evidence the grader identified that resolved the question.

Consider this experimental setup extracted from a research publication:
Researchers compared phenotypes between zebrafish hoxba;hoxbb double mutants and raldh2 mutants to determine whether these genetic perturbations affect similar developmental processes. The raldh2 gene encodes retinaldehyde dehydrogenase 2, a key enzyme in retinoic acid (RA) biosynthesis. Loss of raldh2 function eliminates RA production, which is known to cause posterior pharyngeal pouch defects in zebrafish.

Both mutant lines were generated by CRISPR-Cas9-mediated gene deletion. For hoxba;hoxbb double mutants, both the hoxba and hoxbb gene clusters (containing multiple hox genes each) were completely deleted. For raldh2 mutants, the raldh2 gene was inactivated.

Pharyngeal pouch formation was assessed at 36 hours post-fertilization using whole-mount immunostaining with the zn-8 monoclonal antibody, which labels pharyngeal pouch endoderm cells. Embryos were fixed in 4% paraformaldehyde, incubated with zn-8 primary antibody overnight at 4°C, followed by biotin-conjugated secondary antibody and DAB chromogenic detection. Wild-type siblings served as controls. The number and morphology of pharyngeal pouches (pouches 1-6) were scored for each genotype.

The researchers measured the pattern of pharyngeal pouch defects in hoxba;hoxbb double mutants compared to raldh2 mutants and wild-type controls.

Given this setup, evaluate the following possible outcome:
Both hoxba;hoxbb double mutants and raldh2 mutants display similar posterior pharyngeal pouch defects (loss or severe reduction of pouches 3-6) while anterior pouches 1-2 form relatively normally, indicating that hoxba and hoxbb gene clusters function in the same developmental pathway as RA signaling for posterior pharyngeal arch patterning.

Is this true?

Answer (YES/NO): YES